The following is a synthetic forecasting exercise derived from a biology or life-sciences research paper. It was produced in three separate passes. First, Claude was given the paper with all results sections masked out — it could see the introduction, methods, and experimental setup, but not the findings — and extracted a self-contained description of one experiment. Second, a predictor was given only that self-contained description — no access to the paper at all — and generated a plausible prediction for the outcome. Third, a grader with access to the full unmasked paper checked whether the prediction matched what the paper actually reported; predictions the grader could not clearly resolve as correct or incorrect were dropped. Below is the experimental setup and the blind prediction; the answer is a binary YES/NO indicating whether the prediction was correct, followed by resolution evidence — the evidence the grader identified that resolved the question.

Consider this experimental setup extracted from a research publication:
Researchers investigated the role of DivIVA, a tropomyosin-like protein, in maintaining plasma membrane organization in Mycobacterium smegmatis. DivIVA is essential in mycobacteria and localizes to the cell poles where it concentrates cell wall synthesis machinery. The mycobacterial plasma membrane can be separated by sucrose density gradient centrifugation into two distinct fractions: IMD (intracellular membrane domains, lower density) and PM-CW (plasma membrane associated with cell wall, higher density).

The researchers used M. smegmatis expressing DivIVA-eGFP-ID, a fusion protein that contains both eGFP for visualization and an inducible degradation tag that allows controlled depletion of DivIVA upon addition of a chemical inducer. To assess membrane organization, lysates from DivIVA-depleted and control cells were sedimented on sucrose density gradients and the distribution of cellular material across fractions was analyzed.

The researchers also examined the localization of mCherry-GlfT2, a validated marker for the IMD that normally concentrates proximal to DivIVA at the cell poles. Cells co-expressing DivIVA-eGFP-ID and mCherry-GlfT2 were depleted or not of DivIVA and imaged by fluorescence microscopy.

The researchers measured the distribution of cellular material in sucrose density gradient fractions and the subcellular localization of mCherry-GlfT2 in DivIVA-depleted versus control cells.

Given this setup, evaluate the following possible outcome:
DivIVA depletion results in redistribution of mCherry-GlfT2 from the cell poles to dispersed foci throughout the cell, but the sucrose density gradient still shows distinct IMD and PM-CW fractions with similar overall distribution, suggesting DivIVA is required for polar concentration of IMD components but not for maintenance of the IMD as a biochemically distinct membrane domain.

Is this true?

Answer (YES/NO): NO